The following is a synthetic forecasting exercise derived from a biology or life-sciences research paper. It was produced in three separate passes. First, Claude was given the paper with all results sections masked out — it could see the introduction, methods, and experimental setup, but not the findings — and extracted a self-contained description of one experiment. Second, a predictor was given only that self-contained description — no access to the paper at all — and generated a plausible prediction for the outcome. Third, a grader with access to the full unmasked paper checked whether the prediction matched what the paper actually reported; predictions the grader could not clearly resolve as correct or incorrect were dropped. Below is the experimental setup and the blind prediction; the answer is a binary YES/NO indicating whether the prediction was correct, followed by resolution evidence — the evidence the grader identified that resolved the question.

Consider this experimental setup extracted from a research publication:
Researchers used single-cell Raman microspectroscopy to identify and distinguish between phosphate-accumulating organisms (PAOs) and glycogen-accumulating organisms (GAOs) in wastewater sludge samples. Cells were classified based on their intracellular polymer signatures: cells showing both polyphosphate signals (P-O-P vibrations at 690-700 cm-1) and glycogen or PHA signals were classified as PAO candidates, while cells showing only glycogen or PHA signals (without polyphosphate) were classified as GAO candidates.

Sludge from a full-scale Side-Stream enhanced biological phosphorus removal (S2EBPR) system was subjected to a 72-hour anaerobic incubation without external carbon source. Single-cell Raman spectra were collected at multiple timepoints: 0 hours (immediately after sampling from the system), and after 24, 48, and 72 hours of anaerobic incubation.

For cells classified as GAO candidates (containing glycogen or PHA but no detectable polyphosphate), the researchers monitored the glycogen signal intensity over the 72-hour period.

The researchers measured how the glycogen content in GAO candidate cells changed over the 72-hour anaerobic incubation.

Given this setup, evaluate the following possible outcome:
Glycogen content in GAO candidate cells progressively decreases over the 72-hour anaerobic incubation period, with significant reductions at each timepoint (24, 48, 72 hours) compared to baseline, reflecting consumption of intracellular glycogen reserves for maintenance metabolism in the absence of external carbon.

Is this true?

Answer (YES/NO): YES